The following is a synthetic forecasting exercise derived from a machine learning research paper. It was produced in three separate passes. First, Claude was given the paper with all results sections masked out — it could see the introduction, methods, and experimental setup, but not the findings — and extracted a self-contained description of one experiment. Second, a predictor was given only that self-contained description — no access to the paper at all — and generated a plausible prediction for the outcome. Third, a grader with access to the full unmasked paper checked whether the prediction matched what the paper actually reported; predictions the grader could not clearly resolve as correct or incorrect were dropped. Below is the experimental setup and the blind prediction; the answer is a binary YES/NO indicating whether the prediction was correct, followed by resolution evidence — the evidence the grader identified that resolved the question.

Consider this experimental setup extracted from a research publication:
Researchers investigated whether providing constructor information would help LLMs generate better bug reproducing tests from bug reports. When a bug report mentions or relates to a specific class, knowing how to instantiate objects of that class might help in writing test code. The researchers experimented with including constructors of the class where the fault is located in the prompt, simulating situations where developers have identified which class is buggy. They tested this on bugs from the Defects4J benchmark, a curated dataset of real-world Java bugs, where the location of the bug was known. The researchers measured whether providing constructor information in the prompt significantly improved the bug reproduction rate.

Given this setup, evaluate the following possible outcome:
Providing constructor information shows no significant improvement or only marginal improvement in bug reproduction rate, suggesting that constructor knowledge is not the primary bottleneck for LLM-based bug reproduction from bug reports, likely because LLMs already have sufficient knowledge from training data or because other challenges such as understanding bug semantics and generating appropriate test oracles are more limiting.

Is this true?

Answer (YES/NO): YES